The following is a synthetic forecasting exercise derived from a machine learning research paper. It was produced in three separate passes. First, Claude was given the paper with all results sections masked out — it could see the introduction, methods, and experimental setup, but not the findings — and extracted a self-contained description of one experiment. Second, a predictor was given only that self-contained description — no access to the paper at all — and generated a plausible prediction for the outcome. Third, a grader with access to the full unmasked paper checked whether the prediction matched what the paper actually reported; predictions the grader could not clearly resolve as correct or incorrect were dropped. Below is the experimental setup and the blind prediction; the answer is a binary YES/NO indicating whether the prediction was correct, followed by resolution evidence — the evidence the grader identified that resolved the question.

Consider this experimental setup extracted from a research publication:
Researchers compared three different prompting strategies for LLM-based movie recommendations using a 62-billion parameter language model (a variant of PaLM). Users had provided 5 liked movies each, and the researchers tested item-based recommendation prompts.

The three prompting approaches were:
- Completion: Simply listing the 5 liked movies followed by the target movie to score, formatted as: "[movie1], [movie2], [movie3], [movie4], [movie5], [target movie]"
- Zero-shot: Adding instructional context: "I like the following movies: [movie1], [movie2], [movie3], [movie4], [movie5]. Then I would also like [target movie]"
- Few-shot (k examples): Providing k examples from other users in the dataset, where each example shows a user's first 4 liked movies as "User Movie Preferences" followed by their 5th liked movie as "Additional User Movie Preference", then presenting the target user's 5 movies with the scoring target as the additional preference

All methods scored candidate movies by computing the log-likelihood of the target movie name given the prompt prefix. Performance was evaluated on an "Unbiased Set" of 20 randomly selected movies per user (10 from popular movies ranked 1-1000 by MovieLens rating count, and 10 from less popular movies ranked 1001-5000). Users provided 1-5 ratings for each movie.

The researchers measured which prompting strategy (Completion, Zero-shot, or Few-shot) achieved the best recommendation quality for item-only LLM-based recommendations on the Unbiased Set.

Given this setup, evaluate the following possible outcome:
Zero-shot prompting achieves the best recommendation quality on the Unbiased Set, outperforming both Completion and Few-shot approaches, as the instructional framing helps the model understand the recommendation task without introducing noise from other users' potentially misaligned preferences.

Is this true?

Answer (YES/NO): NO